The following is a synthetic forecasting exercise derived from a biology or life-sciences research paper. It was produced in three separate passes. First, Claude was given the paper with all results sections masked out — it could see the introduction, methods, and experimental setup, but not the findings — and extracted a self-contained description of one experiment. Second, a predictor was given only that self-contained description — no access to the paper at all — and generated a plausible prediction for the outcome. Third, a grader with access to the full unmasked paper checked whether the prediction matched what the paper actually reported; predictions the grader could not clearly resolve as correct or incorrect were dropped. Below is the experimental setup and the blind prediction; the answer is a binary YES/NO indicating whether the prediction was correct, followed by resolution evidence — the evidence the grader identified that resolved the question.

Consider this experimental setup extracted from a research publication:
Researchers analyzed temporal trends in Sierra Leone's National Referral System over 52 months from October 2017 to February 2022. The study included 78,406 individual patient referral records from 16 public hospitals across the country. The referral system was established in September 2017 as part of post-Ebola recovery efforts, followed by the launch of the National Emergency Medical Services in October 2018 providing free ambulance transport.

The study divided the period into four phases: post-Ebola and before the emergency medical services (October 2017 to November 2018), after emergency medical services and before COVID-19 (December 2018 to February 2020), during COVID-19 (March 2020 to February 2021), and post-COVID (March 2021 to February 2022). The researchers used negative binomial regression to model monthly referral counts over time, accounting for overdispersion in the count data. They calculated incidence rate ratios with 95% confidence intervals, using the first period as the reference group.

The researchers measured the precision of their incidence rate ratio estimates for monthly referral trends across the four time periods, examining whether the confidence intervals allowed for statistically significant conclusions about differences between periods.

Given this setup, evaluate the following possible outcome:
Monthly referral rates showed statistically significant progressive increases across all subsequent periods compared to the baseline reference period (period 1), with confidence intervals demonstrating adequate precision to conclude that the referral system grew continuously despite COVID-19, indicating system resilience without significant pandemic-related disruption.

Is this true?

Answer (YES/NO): NO